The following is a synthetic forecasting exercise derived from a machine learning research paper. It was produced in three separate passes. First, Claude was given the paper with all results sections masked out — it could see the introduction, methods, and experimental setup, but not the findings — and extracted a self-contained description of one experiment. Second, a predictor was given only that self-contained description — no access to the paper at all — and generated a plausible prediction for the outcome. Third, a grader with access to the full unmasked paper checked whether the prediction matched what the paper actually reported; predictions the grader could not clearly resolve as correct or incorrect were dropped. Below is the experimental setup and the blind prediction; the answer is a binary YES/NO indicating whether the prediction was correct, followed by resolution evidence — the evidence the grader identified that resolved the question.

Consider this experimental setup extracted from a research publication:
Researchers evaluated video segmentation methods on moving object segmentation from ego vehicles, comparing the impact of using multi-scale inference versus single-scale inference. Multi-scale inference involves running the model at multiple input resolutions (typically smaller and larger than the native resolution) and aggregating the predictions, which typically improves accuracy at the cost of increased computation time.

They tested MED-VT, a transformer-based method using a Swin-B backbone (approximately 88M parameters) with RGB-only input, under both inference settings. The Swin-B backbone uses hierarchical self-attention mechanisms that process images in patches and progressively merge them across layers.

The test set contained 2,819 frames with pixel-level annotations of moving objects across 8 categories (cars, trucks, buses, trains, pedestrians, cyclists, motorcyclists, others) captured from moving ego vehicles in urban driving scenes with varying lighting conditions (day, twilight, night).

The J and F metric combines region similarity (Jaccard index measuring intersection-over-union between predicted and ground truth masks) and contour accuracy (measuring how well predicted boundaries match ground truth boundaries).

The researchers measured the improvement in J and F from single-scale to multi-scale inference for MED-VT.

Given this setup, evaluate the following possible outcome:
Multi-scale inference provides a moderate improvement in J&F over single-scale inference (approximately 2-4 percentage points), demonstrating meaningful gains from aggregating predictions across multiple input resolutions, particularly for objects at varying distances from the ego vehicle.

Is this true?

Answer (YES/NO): YES